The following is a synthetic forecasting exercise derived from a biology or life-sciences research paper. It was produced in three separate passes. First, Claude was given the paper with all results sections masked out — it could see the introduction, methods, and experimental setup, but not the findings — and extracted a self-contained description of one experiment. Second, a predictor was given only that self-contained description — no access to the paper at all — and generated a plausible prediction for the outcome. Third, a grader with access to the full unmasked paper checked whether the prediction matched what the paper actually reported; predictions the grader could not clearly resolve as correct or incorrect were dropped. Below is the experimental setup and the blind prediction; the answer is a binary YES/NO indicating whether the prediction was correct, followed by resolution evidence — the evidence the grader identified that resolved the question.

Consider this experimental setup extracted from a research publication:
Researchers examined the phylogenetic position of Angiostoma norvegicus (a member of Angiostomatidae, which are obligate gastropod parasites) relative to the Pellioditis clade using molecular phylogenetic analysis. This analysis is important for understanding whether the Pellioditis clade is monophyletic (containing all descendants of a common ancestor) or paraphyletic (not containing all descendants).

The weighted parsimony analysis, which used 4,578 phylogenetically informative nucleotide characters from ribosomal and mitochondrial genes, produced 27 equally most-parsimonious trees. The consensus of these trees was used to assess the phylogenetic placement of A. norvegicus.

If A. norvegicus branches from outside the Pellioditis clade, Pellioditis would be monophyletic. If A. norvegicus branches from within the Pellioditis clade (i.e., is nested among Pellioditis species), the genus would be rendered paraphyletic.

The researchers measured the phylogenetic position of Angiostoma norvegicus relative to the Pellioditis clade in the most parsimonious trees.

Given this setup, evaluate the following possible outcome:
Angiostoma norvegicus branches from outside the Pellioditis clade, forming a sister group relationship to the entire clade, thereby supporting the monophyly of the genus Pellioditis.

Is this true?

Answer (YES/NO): NO